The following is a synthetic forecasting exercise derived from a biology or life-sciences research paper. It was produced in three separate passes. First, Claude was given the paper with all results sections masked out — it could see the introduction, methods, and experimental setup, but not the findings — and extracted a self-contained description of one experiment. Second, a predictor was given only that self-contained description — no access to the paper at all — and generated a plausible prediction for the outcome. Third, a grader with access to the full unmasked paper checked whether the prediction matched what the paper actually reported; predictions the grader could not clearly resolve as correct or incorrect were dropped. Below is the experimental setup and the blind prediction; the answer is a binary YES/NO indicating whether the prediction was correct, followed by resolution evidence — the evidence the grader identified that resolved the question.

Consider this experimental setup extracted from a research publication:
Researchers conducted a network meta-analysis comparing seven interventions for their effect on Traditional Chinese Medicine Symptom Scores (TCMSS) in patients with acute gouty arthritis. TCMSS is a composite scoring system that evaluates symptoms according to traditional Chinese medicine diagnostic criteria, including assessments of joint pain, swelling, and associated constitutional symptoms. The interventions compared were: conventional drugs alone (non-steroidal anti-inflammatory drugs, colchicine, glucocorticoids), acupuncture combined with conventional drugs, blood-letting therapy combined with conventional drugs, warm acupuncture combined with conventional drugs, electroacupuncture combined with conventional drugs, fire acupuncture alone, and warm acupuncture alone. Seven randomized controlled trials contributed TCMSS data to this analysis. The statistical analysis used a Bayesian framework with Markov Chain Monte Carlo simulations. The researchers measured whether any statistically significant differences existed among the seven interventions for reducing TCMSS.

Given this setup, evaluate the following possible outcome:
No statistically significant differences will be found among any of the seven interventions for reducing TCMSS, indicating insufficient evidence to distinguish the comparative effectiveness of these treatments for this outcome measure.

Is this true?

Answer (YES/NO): YES